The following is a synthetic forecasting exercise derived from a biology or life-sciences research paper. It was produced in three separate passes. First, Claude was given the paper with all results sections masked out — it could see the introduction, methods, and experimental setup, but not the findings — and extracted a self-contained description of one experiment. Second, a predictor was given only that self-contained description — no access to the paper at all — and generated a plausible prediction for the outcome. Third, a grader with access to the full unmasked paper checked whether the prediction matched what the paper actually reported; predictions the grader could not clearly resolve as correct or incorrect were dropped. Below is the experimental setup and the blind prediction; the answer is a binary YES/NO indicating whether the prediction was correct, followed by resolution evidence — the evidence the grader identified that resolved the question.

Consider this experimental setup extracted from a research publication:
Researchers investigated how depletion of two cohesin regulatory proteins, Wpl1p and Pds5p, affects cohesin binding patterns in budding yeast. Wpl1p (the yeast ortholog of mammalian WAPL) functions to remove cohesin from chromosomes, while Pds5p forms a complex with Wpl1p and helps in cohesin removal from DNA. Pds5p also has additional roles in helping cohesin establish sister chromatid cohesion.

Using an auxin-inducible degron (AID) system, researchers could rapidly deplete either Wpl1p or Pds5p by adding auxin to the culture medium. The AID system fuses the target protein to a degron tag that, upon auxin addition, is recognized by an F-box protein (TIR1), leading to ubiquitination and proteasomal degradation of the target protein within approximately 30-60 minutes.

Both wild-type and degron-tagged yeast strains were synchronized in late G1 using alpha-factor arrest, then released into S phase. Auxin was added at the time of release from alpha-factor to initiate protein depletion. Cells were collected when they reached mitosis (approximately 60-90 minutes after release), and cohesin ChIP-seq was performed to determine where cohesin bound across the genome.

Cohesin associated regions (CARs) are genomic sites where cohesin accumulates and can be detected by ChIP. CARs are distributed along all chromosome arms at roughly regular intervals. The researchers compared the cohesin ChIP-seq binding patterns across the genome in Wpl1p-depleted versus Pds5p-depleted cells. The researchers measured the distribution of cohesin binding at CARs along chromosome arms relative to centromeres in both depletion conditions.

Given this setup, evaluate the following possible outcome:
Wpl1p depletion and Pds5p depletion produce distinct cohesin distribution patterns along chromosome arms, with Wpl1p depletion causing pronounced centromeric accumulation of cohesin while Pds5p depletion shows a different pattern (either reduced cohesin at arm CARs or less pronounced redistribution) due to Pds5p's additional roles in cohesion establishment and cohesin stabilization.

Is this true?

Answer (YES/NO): NO